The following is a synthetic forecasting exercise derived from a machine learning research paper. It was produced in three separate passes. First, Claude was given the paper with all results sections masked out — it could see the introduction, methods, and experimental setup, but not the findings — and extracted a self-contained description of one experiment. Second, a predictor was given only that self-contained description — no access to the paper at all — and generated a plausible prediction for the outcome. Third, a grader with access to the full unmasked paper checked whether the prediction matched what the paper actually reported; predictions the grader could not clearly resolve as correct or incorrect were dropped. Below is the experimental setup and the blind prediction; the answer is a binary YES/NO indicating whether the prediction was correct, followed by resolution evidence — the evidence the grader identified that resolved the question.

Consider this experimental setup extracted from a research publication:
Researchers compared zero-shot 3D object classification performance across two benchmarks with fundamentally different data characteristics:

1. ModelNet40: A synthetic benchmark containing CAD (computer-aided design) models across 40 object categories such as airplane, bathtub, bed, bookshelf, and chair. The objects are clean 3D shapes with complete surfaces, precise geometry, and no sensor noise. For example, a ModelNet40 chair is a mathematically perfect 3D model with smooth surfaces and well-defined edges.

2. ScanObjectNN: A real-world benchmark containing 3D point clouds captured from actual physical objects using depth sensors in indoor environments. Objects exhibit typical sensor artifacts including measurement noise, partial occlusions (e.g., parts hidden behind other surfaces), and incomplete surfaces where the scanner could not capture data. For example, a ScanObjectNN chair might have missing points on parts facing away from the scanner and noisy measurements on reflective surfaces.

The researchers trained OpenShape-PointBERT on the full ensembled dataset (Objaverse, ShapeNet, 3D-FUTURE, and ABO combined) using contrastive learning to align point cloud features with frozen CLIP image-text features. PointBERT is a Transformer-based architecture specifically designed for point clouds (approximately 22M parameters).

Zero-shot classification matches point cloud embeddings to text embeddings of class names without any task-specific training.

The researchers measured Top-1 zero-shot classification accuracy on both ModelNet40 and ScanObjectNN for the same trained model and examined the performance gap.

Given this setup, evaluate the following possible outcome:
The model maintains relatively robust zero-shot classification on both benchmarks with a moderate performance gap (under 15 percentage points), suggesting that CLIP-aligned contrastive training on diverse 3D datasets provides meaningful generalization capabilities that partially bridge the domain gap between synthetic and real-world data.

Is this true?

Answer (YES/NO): NO